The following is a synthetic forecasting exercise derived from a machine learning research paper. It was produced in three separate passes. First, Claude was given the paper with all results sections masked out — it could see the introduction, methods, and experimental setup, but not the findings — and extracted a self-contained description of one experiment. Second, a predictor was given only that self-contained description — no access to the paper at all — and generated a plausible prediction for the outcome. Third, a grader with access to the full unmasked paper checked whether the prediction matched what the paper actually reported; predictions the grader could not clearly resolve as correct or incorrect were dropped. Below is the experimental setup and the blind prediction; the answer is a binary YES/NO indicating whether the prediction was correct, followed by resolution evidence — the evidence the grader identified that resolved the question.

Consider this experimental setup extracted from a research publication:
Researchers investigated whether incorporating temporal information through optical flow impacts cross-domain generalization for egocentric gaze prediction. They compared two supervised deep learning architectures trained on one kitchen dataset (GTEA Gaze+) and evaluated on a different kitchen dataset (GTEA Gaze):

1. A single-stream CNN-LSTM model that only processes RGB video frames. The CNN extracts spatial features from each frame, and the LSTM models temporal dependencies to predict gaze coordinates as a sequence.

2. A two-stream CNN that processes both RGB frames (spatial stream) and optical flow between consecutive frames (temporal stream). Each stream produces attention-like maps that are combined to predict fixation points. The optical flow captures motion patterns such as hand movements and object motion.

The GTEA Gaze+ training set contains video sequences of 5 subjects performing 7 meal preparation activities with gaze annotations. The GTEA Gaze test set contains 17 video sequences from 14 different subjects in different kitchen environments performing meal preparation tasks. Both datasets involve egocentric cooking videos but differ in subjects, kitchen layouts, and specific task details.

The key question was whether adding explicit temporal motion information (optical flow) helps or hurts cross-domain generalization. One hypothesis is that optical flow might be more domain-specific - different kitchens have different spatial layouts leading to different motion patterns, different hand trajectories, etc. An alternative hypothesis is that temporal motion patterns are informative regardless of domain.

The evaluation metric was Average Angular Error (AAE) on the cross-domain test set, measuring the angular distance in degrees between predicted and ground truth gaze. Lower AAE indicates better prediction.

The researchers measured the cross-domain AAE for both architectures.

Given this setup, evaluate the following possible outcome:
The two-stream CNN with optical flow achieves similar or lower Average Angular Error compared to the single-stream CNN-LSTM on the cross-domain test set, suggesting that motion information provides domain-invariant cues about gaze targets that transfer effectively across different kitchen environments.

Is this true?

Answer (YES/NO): YES